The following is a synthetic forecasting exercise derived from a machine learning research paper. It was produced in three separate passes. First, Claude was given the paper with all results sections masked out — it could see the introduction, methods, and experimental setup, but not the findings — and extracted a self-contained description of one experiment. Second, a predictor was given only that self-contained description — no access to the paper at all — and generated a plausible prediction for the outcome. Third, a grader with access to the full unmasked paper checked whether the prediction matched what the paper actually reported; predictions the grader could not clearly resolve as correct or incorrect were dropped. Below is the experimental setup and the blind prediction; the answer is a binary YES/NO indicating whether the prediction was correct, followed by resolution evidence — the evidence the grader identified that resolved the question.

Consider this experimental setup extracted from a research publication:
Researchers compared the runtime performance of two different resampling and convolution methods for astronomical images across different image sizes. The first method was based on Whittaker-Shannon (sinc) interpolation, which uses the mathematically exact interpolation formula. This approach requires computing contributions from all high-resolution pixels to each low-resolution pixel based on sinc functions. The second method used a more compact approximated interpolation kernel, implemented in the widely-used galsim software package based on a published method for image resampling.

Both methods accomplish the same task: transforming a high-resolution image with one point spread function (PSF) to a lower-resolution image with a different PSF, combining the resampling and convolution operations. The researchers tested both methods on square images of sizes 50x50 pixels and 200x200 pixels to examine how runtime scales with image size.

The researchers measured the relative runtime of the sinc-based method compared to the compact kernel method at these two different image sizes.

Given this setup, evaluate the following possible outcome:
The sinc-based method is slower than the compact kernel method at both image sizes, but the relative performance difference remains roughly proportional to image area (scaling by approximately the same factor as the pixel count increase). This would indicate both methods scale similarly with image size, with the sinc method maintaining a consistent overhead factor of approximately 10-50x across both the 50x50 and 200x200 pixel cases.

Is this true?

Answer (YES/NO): NO